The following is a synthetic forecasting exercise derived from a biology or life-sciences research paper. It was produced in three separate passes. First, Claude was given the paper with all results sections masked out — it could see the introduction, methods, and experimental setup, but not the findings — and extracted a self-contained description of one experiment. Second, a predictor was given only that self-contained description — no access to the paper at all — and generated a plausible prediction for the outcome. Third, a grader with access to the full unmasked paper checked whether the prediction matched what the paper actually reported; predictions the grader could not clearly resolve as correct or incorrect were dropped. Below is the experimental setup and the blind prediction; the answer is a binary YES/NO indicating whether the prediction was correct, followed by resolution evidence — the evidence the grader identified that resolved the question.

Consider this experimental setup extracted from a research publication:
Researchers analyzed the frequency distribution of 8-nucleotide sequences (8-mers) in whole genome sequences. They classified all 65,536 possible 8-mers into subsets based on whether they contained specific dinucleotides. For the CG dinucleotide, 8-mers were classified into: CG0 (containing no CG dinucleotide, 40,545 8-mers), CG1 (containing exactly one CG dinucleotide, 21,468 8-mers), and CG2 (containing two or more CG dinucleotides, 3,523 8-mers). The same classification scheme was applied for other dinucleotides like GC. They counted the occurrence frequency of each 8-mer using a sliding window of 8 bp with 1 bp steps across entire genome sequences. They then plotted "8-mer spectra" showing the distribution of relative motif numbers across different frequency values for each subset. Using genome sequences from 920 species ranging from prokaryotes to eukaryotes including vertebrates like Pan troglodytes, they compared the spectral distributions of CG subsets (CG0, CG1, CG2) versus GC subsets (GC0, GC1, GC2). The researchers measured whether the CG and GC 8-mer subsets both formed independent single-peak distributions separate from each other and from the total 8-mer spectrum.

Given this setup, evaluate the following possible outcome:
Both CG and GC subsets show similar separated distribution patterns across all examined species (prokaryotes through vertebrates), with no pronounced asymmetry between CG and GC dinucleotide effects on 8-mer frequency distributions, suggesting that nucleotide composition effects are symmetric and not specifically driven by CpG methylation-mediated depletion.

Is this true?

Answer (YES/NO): NO